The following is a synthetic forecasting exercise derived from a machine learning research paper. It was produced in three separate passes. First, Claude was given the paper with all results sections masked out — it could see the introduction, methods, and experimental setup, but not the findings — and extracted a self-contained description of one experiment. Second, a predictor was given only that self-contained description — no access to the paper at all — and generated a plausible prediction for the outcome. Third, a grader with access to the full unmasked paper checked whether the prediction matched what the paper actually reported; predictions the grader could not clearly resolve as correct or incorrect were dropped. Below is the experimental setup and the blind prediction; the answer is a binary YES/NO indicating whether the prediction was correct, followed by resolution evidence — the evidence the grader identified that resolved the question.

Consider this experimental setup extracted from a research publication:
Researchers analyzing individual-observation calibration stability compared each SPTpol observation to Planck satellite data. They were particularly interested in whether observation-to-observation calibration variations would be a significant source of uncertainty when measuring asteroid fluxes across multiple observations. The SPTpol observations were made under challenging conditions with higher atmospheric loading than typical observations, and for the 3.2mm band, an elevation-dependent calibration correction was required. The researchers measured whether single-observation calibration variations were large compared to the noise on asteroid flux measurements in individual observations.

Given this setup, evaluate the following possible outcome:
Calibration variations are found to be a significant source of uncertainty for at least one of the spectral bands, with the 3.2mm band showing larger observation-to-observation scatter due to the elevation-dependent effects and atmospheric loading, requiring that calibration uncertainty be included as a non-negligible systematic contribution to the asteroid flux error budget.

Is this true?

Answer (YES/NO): NO